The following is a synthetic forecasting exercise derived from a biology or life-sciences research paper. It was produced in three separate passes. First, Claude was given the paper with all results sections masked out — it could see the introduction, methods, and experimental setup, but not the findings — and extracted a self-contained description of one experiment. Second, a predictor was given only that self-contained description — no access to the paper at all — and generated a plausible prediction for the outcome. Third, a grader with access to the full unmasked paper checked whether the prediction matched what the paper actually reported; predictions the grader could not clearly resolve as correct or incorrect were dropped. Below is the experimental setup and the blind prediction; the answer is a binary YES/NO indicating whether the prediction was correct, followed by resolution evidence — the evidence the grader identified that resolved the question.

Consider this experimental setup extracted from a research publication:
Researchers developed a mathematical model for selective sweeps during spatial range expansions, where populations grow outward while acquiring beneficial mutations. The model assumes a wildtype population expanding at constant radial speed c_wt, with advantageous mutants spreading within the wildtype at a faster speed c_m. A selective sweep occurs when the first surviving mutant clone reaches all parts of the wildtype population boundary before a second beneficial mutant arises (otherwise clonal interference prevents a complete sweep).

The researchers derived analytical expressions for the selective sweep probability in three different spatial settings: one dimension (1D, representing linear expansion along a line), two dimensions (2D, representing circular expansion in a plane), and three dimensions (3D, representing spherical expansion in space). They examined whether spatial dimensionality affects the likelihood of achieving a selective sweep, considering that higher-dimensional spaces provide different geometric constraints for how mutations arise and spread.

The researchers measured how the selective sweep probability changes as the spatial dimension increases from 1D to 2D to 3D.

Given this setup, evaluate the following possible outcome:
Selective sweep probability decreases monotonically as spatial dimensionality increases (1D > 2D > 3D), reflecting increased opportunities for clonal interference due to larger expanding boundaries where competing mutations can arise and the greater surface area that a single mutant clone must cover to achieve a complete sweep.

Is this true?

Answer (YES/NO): YES